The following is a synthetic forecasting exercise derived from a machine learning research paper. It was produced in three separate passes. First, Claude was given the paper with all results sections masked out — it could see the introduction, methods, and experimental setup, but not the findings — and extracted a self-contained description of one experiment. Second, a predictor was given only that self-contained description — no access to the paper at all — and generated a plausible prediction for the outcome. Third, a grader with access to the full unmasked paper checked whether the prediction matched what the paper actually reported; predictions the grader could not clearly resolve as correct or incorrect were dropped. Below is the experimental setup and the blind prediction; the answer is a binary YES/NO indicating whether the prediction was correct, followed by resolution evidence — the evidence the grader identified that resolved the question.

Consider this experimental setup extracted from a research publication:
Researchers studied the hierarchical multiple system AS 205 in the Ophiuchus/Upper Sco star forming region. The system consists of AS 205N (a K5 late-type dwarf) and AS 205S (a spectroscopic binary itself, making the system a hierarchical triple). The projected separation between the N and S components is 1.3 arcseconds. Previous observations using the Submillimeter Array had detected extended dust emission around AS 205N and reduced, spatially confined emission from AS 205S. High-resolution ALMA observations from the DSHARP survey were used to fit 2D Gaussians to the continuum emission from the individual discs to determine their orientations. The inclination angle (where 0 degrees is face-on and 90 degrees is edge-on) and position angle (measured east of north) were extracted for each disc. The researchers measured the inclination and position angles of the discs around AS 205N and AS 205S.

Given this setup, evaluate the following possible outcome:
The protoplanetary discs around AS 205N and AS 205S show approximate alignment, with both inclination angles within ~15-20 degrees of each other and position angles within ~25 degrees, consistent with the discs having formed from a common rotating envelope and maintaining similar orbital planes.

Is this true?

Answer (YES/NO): NO